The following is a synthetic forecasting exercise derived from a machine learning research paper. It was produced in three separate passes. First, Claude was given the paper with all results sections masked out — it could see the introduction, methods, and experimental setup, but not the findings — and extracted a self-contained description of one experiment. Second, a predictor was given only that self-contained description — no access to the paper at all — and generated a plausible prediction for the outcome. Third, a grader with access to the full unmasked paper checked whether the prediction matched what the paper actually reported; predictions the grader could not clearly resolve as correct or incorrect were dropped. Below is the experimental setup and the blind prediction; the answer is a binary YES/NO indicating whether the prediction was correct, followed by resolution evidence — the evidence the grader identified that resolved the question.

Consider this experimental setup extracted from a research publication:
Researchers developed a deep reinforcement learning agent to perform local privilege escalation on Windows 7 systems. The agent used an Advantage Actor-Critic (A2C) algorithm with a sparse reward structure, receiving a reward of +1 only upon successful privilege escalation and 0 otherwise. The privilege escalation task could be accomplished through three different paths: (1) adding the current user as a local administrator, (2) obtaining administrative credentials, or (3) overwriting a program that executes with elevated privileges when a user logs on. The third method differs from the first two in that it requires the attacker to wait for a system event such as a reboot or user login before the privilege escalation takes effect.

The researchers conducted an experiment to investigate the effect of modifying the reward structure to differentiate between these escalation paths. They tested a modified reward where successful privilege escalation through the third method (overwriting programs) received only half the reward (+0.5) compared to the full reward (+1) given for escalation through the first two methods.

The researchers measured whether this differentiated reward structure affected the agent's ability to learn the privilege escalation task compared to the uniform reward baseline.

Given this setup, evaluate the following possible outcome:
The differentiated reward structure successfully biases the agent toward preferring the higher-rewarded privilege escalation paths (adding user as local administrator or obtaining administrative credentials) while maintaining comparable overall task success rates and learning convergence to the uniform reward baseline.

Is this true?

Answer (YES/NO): NO